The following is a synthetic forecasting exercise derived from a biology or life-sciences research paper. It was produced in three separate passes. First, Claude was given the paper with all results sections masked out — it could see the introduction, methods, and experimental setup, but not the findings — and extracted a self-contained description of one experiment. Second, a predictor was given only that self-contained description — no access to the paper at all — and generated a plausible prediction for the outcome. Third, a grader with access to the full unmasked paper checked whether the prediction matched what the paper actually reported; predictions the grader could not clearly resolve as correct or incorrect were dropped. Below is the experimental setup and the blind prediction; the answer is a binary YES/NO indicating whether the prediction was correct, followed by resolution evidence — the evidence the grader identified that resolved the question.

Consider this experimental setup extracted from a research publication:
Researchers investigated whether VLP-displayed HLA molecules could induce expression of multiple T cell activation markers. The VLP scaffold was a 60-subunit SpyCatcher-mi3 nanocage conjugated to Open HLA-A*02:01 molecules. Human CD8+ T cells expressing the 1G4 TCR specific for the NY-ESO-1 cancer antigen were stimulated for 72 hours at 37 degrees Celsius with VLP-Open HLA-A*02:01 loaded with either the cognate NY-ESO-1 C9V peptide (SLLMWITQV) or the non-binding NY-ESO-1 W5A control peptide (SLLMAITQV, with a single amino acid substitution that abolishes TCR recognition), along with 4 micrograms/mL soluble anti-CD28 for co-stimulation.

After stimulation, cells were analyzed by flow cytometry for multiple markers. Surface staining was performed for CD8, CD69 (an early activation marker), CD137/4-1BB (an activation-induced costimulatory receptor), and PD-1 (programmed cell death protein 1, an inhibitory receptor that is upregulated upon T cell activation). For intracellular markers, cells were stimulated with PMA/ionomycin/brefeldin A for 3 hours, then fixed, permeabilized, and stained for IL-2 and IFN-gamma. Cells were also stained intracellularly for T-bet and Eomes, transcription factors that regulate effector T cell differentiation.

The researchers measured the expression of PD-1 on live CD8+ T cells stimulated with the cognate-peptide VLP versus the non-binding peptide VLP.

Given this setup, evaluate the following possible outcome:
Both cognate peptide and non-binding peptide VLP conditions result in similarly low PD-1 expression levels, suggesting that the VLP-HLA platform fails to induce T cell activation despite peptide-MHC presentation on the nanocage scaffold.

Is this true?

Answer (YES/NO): NO